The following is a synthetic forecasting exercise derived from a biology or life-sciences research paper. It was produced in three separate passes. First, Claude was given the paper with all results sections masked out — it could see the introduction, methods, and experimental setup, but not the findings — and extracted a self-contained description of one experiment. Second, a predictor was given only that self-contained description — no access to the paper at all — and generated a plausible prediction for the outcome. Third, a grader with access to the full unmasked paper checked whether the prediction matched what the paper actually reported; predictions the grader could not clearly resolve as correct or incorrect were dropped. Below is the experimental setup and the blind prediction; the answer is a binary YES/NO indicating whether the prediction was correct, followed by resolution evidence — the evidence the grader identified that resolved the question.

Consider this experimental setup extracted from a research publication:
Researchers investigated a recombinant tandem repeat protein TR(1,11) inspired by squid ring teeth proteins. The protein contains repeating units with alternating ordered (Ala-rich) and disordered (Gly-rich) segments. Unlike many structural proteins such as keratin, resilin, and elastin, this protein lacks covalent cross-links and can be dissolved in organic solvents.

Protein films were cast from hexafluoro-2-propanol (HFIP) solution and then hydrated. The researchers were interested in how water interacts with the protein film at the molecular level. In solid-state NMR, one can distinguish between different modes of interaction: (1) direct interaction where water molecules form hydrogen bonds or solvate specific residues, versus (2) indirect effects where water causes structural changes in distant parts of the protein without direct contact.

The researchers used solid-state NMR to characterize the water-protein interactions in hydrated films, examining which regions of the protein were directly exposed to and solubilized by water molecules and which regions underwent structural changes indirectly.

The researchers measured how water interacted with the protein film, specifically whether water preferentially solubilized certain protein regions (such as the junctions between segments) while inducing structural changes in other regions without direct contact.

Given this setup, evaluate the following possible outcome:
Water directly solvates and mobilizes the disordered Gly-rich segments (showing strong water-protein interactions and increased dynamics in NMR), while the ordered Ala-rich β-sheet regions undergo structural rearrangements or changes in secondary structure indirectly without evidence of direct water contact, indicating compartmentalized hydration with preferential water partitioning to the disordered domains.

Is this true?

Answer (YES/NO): NO